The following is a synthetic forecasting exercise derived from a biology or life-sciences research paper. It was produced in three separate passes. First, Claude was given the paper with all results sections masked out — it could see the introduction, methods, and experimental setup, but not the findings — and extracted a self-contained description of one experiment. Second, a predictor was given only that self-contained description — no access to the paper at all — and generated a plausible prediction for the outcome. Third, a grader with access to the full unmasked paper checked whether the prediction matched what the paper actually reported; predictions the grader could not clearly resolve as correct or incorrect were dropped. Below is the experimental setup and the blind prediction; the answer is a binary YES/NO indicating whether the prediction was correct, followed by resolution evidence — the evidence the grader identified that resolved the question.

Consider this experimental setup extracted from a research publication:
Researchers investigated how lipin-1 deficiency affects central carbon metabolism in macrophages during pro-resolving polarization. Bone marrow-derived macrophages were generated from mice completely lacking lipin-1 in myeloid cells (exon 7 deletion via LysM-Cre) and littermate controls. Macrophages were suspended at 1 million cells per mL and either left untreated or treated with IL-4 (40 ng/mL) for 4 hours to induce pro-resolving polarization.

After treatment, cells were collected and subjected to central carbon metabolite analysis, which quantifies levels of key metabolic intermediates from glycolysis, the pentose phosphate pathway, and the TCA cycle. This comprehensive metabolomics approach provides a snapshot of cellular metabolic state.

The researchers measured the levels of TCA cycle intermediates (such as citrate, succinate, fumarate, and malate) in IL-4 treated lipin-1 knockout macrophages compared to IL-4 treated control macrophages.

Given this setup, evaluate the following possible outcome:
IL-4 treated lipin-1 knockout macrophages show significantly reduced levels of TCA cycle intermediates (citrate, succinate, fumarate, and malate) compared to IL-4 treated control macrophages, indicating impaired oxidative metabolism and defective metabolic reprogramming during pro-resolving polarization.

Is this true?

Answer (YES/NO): NO